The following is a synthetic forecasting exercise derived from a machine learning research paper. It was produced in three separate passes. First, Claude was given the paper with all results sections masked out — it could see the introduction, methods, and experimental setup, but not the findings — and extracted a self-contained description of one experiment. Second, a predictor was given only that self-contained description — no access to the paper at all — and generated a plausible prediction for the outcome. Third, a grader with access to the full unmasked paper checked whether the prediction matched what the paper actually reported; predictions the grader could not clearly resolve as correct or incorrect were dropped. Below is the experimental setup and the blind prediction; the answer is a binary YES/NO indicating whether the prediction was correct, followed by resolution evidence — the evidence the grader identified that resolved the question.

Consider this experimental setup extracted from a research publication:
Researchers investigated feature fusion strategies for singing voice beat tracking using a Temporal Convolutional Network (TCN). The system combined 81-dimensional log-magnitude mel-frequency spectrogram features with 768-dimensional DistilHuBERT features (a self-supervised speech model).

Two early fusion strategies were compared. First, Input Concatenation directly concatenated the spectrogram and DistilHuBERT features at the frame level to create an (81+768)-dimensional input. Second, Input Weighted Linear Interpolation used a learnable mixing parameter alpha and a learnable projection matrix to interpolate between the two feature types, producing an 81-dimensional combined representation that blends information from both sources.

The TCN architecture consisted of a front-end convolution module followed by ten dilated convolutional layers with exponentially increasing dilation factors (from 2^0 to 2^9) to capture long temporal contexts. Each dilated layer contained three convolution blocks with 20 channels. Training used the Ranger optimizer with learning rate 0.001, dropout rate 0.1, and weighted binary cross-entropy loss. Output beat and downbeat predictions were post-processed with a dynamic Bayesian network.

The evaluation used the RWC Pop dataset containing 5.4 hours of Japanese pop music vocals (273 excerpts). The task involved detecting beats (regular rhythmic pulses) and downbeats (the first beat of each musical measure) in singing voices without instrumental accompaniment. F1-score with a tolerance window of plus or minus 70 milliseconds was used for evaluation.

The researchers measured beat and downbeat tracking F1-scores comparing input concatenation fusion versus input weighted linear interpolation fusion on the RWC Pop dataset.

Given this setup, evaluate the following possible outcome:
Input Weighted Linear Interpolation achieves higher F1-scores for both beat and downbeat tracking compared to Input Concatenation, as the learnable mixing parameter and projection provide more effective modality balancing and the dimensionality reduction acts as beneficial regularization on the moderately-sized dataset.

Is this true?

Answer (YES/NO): YES